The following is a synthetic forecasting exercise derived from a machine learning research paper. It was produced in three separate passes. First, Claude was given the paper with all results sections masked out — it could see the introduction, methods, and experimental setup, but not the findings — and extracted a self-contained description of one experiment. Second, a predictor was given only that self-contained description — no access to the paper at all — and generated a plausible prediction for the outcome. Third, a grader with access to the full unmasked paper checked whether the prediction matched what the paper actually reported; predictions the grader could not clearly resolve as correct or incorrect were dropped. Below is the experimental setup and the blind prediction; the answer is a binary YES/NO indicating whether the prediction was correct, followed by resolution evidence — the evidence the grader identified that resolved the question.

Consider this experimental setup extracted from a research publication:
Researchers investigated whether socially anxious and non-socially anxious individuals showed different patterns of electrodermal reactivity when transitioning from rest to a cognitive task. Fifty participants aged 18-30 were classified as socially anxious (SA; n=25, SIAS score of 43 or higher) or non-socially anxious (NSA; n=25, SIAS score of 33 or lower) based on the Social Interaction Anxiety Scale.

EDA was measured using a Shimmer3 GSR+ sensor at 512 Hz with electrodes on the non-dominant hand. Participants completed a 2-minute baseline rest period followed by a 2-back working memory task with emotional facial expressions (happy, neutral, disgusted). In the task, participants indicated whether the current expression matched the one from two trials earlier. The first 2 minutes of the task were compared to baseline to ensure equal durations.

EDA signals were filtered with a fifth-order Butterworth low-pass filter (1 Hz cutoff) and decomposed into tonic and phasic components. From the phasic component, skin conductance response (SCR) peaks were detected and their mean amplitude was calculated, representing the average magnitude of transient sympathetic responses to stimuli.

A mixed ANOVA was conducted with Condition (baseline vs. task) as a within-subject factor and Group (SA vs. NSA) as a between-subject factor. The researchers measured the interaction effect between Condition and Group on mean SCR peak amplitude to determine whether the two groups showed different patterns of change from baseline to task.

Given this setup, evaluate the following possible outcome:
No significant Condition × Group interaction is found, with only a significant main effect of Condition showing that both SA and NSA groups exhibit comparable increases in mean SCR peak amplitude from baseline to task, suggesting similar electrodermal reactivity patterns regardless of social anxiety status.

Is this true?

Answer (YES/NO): NO